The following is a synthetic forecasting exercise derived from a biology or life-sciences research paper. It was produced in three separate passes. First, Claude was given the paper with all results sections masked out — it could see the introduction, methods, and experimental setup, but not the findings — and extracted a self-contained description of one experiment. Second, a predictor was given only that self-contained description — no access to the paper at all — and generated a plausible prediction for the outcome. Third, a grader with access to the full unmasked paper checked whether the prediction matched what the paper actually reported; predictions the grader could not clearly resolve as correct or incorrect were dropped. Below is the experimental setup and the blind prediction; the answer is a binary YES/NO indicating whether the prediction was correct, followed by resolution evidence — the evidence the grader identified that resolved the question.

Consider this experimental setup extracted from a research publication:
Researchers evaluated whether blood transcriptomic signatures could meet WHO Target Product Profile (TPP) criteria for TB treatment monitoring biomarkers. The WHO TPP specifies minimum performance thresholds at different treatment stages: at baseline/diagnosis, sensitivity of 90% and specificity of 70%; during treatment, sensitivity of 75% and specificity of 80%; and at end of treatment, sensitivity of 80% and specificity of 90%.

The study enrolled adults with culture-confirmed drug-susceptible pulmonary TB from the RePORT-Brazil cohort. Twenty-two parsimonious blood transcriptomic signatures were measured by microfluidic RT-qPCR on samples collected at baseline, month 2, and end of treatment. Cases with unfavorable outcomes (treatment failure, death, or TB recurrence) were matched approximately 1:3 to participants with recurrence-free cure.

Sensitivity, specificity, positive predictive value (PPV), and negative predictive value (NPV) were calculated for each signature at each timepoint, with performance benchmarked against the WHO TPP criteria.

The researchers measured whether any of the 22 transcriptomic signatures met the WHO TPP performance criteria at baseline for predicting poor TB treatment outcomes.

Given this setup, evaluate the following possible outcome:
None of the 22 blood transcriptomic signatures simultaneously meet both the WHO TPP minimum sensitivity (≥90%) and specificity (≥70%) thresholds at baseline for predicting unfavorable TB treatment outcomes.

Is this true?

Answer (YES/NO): NO